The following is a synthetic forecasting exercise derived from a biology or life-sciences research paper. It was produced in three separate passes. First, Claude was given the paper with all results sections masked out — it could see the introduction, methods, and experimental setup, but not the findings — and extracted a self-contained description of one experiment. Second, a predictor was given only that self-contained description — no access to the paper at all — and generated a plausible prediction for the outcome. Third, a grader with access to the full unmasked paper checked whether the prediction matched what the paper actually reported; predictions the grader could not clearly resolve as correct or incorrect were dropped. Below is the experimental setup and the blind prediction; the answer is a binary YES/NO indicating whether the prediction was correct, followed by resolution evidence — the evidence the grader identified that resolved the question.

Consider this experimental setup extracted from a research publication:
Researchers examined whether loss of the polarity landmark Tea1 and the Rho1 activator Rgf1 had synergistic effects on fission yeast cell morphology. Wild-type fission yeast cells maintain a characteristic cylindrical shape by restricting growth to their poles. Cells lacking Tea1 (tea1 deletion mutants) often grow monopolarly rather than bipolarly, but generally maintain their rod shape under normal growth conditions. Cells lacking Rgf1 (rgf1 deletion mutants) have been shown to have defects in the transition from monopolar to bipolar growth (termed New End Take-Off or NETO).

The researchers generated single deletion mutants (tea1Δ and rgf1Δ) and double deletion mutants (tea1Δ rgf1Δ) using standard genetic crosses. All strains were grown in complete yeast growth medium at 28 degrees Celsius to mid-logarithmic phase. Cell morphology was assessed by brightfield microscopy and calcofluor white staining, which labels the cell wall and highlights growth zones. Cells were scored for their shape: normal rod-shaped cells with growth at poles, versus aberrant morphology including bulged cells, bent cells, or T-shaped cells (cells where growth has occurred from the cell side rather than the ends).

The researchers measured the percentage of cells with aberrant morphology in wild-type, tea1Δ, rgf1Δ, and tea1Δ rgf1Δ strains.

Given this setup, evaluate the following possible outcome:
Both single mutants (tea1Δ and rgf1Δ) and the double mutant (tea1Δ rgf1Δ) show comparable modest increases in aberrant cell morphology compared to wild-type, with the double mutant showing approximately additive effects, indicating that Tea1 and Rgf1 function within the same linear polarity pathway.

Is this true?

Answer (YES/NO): NO